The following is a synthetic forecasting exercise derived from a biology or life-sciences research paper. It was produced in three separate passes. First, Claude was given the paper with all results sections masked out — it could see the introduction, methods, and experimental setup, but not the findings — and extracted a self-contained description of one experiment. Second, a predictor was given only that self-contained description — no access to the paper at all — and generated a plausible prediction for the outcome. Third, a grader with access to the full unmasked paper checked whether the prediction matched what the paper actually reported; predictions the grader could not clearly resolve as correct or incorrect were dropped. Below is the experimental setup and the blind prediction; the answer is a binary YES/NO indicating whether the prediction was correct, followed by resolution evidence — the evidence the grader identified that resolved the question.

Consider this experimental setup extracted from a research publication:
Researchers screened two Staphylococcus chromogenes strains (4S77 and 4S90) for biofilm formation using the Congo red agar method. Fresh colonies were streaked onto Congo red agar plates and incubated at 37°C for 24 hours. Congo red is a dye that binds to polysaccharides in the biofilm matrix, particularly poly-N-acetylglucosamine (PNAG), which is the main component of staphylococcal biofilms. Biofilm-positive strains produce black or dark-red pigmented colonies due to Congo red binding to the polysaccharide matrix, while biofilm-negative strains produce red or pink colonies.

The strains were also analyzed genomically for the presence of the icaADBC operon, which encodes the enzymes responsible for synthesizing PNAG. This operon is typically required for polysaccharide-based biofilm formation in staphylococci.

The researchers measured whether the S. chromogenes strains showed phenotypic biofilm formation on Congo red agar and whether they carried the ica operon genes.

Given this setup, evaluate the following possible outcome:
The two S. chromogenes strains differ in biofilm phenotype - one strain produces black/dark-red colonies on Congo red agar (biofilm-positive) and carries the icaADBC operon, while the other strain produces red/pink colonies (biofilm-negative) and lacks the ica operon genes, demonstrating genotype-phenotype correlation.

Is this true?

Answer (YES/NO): NO